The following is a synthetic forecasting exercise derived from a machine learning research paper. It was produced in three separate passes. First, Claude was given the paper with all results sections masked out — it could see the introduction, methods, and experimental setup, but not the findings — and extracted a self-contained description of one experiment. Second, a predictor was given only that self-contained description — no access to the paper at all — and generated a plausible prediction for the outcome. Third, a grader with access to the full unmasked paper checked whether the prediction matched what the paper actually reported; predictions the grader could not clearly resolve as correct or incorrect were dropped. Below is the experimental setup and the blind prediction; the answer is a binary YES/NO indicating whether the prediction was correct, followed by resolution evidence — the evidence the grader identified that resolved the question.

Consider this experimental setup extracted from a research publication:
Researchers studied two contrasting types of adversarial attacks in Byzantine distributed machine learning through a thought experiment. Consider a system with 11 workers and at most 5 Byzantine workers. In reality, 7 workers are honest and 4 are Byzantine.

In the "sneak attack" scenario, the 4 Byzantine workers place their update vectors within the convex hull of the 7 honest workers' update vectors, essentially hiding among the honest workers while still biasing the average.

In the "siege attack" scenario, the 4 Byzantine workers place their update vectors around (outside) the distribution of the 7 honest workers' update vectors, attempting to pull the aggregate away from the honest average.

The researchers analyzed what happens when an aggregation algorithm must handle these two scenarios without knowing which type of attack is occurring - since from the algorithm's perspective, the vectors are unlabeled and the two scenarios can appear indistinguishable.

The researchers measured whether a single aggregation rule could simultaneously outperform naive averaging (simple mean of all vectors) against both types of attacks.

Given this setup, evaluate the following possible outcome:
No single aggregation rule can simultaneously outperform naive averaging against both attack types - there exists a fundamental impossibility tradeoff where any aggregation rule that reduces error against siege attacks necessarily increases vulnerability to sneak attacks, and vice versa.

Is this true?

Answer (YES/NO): YES